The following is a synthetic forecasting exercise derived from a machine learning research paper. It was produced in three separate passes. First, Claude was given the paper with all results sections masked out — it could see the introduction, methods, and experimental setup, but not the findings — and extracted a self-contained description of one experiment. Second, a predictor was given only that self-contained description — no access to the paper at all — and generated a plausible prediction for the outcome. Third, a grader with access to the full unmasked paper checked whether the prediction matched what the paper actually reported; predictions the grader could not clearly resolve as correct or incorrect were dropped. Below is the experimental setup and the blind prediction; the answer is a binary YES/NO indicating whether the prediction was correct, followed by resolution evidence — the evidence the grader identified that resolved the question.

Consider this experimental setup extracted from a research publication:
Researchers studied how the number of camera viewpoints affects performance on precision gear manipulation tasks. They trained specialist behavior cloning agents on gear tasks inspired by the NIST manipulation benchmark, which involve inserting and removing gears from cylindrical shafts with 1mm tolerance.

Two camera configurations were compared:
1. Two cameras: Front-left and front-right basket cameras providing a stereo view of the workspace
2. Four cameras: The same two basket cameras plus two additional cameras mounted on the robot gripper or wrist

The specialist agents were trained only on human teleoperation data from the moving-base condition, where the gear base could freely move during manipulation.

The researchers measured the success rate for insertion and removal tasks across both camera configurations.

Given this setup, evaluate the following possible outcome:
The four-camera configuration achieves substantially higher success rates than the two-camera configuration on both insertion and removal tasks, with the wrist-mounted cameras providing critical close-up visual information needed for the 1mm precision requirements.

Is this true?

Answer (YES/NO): YES